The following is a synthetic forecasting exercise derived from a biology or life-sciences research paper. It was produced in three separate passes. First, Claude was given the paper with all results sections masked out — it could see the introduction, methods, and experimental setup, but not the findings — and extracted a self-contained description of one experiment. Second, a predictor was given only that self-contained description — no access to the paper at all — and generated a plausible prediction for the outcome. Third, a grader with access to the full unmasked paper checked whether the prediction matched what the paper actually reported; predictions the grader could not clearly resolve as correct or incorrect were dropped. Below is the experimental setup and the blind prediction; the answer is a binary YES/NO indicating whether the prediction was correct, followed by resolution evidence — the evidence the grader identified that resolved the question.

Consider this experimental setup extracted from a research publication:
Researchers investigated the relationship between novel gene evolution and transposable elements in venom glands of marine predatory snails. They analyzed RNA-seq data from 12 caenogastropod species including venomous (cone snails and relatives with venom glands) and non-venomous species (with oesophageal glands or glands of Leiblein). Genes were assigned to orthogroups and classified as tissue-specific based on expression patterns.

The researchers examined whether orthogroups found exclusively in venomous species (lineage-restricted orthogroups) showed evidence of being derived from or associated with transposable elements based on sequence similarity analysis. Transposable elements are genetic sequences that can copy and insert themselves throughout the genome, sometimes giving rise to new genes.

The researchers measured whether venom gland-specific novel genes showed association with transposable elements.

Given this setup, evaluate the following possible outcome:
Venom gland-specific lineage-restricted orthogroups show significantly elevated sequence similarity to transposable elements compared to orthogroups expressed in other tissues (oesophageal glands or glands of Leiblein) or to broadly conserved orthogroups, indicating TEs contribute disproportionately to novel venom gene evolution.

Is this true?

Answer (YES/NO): NO